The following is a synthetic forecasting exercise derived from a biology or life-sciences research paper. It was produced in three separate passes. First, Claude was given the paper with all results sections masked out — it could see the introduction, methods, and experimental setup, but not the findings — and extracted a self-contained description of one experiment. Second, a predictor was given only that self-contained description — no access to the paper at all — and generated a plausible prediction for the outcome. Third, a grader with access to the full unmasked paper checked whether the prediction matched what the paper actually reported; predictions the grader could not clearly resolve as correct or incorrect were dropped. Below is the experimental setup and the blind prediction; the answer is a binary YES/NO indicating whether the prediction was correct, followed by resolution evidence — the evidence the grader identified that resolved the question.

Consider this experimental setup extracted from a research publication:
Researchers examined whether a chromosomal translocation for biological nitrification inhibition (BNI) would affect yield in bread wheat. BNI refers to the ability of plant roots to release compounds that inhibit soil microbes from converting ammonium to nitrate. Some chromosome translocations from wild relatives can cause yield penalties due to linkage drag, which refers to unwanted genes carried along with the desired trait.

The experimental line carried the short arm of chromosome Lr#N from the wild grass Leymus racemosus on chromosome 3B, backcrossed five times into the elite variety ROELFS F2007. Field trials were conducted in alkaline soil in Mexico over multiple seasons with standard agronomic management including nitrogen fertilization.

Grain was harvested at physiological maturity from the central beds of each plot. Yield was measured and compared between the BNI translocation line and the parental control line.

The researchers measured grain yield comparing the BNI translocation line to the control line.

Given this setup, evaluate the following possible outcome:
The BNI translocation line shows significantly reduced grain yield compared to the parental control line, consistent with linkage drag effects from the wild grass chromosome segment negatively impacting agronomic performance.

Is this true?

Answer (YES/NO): NO